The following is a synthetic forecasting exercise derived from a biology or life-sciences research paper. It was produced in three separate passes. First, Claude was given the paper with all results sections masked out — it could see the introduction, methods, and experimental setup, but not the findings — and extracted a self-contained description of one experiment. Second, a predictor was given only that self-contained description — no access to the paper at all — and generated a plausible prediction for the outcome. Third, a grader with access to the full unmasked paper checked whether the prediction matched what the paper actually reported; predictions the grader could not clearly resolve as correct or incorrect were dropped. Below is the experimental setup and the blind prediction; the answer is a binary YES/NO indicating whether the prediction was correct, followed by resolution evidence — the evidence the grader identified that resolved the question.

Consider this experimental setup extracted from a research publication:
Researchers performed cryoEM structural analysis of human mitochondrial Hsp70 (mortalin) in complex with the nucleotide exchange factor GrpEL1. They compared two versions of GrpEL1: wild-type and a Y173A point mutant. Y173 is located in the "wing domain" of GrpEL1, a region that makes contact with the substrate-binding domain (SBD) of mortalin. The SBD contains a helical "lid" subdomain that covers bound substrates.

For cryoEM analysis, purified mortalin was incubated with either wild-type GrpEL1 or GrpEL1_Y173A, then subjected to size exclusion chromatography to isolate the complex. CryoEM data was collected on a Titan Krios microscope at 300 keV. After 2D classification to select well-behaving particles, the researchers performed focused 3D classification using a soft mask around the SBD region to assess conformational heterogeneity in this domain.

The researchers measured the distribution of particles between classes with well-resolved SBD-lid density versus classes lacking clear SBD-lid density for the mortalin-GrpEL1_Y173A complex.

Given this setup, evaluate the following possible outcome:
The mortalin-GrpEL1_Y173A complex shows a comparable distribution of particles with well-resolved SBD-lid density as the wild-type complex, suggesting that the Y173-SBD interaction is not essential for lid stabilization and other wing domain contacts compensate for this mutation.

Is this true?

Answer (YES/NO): NO